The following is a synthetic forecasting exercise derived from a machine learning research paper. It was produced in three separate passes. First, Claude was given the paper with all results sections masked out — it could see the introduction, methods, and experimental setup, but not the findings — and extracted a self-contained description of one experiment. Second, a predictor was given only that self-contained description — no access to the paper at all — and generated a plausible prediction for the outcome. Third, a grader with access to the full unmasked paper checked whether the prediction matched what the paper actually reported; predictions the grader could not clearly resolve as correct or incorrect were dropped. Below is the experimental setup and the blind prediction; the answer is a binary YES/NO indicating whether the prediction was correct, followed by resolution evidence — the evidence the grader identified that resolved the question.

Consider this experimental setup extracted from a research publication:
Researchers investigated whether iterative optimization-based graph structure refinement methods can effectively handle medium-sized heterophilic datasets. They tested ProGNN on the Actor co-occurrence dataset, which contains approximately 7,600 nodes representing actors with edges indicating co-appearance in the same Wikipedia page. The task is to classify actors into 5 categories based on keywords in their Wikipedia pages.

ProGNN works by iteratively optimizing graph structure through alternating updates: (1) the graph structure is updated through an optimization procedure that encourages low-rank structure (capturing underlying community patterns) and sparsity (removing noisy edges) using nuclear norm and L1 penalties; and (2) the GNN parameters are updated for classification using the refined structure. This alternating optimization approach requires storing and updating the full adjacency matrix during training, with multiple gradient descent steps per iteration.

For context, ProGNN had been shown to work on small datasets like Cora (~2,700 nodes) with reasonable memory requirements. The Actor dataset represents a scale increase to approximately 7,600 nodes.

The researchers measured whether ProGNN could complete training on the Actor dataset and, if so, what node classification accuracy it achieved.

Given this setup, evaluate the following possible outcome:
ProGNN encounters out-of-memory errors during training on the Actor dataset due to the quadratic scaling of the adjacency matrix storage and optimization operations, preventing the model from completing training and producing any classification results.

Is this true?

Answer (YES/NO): NO